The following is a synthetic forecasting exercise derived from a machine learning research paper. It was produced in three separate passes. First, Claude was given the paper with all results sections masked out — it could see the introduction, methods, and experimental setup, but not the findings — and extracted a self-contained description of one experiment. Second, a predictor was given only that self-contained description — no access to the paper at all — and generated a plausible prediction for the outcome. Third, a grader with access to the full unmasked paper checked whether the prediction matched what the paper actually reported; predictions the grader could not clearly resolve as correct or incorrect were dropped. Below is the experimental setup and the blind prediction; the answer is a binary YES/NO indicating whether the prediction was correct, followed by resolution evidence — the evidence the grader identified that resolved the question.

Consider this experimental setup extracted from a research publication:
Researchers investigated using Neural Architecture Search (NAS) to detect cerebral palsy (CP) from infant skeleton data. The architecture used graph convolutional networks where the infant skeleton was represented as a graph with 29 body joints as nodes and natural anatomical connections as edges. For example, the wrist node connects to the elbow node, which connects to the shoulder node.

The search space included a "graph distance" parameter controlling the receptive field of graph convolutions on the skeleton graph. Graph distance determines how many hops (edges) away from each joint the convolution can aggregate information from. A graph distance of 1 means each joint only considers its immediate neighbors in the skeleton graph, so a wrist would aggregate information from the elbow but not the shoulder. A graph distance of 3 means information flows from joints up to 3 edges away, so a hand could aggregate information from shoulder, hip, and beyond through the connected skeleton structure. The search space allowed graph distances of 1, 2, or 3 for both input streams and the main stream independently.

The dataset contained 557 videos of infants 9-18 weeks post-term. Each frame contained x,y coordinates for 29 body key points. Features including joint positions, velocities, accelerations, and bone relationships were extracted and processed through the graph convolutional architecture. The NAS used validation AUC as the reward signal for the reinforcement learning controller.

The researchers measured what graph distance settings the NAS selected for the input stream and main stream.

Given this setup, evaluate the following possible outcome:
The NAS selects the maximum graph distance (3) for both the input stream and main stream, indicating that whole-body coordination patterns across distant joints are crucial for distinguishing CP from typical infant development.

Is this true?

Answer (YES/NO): NO